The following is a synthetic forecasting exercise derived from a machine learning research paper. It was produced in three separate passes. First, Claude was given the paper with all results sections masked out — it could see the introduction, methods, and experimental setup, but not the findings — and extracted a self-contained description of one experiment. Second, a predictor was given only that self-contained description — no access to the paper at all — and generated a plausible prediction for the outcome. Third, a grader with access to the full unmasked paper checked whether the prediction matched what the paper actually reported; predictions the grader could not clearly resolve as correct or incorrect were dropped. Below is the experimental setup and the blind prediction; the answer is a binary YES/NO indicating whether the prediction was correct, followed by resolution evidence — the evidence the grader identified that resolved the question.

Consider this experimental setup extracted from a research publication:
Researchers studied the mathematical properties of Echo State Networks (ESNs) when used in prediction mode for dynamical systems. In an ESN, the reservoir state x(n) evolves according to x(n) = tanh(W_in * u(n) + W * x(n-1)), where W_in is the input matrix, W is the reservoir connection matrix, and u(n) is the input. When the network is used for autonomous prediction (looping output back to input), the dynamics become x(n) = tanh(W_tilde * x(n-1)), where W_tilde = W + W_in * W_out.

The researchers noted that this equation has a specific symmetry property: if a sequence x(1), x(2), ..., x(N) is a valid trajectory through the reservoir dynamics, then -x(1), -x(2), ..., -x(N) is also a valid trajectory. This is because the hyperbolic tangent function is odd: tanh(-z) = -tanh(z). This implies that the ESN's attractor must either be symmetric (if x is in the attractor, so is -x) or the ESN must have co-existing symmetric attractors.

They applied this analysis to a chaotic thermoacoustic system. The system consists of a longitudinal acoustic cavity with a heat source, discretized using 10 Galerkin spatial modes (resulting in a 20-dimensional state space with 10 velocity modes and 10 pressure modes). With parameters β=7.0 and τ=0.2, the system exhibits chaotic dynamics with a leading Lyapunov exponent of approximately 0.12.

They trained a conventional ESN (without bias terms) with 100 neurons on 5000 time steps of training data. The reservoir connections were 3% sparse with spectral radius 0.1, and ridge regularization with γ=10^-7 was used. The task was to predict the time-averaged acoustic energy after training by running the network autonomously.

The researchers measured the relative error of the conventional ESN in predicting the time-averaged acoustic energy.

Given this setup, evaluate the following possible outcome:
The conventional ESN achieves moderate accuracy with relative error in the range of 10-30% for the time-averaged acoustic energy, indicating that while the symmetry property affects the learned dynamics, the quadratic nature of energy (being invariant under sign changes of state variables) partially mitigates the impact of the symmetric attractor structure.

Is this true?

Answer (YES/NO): NO